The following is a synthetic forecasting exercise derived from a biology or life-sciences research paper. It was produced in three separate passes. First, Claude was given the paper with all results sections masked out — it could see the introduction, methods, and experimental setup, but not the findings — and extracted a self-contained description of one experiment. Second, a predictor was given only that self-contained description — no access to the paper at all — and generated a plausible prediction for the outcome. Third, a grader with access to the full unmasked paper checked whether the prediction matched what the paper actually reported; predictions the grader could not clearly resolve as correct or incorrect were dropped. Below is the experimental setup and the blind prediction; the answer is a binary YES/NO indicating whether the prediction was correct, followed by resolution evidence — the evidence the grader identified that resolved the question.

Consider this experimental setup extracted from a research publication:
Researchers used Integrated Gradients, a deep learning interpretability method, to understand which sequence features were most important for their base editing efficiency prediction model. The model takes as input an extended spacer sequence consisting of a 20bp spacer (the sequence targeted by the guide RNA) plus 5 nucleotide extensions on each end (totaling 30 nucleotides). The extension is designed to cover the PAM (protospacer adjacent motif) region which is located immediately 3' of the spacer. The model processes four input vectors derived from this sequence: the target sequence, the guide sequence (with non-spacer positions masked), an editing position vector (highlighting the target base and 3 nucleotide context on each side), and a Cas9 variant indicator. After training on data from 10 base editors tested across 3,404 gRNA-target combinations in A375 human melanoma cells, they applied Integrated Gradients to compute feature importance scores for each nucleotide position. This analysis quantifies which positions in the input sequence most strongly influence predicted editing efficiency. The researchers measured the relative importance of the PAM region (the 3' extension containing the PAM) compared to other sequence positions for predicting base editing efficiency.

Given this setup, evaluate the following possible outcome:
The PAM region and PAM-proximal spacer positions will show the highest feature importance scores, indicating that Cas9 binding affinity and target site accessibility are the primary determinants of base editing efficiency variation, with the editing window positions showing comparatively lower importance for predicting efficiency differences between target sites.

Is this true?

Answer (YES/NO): NO